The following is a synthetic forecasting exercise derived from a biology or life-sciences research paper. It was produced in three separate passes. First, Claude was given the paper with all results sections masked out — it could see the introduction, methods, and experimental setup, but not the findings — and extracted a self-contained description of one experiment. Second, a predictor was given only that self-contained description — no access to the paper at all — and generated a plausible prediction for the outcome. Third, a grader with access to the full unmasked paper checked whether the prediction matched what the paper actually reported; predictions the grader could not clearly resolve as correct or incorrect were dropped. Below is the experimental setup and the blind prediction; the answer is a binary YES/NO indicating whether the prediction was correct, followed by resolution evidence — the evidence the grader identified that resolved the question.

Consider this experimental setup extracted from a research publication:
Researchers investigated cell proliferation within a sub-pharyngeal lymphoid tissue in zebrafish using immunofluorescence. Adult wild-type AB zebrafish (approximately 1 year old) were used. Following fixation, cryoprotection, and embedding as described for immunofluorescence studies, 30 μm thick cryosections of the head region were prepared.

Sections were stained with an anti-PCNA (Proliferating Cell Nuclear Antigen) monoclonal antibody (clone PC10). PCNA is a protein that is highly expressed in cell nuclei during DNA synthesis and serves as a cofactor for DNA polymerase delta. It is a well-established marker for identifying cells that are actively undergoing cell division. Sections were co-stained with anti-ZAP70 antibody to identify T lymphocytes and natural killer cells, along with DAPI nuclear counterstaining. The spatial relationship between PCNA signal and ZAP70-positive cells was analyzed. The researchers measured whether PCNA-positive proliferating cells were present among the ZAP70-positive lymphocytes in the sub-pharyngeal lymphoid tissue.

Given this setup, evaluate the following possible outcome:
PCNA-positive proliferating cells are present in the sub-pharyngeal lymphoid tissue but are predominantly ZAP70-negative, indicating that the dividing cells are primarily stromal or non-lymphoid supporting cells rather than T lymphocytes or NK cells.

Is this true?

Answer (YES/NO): NO